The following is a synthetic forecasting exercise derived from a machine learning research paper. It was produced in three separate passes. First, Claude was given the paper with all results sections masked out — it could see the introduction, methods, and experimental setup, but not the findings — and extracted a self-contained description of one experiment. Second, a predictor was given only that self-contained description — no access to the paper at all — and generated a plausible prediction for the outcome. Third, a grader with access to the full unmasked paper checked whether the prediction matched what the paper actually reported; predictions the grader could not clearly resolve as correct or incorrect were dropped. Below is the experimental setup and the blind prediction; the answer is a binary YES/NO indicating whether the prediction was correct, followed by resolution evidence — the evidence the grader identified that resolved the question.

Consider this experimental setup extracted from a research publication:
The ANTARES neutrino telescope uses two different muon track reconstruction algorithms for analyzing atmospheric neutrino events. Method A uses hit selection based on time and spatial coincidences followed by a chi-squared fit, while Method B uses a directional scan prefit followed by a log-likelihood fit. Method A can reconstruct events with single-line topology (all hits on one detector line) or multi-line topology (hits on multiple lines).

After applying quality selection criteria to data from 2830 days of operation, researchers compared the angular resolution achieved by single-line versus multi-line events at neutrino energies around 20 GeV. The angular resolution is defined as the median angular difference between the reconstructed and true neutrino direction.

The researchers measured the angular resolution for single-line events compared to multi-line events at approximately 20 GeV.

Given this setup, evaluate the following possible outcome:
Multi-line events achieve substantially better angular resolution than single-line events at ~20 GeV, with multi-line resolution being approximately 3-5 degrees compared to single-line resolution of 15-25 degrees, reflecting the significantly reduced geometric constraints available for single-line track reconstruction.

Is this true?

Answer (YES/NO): NO